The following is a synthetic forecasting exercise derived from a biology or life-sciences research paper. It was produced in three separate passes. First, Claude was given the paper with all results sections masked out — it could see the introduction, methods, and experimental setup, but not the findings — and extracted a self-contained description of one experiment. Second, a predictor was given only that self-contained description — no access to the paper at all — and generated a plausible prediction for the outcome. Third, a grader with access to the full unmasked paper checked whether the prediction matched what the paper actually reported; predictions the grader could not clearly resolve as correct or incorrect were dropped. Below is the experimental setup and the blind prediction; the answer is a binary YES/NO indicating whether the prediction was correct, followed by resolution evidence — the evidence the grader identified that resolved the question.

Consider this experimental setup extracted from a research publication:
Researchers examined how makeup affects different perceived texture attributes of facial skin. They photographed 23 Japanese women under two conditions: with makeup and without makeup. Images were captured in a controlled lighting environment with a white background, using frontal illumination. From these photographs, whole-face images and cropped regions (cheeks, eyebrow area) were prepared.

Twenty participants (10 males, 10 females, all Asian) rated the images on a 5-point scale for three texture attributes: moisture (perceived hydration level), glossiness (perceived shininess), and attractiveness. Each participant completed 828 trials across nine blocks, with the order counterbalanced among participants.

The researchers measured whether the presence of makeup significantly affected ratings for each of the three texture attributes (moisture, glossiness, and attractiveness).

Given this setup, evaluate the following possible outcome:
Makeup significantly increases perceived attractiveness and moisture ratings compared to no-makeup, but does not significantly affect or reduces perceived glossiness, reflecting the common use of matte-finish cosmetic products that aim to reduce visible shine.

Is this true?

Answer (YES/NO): NO